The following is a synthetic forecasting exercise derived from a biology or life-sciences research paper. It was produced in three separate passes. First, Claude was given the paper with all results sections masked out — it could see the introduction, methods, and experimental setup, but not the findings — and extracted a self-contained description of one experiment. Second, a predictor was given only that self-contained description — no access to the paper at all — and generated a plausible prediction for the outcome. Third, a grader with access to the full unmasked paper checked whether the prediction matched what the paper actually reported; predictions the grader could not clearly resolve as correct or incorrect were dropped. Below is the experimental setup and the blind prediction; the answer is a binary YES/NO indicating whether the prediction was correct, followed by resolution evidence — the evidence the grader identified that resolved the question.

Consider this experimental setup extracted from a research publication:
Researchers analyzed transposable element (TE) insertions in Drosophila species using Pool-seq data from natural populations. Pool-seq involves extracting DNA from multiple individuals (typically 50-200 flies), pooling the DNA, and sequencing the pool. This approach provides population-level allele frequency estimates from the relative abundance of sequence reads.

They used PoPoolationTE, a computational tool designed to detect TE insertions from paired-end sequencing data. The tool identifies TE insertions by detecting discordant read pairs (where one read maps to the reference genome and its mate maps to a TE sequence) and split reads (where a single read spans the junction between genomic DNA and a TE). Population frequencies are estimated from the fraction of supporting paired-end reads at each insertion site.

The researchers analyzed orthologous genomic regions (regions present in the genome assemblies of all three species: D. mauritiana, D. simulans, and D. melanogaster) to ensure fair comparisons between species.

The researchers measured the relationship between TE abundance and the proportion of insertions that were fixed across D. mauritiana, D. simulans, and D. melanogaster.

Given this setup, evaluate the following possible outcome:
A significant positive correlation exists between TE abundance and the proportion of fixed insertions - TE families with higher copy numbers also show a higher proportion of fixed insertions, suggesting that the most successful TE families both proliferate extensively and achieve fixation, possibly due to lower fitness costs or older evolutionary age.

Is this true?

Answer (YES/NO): NO